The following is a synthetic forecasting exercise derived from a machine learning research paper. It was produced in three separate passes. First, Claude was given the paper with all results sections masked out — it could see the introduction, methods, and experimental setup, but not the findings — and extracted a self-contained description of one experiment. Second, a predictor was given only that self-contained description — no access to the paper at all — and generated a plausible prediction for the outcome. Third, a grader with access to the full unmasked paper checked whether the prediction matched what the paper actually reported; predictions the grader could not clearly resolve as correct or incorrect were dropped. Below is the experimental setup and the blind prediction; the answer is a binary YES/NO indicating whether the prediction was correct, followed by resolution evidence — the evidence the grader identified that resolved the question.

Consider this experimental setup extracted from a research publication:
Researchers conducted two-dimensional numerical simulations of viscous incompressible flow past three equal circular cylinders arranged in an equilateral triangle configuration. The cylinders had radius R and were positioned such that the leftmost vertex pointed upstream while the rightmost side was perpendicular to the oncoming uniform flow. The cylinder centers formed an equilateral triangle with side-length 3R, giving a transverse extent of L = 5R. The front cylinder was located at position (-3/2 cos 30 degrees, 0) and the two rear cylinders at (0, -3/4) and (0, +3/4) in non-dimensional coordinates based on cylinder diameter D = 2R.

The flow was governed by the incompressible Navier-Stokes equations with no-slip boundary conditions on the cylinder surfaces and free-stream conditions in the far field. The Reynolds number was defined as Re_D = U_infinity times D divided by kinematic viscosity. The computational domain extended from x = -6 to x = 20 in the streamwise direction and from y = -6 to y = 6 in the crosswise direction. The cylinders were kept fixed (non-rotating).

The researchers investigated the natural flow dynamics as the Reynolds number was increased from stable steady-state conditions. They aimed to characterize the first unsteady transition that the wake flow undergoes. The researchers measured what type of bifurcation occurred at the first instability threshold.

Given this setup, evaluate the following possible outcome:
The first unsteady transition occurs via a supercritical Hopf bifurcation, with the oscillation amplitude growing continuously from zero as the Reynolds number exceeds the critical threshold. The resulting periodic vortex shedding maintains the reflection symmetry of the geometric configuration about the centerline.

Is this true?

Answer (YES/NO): YES